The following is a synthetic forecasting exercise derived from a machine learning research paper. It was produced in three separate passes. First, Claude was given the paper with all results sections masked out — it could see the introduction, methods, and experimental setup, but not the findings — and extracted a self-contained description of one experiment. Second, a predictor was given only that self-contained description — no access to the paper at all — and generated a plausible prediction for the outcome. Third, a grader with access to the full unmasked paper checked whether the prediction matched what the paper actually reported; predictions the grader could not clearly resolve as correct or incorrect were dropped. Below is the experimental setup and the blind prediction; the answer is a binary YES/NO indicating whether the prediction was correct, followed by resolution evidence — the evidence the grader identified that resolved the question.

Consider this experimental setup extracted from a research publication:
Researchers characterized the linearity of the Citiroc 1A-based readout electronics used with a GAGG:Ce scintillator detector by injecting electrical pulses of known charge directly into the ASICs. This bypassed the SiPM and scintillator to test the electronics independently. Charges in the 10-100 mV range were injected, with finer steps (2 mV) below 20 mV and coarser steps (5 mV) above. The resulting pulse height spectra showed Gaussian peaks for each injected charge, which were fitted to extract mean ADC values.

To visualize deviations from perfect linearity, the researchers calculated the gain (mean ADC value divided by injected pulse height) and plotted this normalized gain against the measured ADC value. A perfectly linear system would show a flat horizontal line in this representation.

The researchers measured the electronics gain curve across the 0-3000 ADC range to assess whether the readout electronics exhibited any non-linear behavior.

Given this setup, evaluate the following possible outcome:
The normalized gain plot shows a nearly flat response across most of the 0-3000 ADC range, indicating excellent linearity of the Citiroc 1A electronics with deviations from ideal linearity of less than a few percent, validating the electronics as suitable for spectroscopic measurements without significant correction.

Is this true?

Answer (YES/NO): NO